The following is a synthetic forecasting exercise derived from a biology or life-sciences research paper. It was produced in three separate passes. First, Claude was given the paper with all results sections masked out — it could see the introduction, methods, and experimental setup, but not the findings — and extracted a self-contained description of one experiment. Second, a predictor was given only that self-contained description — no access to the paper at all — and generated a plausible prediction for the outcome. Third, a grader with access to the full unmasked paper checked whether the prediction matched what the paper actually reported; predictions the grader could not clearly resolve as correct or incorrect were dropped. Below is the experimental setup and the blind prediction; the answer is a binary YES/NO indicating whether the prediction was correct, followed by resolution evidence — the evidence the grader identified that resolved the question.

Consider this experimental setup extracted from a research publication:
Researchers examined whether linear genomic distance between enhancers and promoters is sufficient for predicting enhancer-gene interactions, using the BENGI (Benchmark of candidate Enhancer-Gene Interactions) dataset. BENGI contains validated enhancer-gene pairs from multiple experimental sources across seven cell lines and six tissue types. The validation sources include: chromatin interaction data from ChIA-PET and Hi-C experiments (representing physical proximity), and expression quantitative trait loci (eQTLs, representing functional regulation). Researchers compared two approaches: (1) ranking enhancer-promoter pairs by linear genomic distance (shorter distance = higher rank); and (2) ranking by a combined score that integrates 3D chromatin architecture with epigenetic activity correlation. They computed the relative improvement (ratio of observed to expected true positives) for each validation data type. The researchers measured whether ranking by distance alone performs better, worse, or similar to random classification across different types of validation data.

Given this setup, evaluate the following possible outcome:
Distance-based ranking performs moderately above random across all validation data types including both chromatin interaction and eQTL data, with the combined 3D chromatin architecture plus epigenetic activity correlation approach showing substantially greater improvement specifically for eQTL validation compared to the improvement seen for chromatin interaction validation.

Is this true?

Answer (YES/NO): NO